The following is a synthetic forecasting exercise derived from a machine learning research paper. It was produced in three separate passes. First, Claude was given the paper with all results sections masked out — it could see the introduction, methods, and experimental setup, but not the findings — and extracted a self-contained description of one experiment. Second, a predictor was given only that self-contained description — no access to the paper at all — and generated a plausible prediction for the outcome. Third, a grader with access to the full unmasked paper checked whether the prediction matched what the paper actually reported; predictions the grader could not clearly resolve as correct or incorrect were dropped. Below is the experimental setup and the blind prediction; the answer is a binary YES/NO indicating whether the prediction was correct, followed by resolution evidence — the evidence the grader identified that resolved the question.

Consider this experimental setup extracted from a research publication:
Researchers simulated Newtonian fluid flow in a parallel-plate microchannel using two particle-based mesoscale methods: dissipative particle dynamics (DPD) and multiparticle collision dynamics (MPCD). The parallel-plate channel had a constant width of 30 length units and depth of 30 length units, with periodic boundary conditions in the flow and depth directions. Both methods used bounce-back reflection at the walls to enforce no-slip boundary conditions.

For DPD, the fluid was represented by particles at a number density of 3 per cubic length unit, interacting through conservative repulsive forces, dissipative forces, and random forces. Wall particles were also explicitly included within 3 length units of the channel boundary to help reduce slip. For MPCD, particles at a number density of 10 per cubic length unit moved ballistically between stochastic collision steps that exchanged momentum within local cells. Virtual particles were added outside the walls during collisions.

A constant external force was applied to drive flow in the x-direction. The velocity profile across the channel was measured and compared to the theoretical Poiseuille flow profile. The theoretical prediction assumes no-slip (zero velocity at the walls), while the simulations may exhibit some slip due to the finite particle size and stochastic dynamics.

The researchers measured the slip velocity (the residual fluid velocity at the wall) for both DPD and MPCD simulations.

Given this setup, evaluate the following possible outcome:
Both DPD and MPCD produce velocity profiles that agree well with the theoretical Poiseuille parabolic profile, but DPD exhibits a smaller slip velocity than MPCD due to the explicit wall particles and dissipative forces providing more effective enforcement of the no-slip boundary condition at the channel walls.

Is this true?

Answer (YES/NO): YES